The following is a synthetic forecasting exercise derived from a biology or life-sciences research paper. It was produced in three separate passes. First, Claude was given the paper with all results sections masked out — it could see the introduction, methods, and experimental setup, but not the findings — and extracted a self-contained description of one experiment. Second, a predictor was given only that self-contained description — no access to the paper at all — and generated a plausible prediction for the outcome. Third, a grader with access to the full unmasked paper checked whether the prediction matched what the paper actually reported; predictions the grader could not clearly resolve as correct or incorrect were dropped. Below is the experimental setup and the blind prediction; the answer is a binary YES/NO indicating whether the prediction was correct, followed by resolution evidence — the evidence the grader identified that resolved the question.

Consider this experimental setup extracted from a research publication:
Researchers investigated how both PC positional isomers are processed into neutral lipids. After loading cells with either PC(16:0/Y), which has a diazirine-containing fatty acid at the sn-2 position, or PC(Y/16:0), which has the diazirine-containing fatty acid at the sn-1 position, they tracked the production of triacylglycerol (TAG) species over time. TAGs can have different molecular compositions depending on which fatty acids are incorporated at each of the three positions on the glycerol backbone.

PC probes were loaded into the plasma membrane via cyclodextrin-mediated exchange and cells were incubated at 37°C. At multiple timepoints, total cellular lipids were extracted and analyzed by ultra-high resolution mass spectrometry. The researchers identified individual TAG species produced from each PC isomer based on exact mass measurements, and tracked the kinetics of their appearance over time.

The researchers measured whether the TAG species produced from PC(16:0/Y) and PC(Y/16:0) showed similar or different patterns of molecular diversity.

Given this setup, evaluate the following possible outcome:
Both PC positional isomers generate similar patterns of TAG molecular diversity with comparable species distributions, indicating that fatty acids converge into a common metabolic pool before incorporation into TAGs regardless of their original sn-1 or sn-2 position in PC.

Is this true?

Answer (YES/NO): YES